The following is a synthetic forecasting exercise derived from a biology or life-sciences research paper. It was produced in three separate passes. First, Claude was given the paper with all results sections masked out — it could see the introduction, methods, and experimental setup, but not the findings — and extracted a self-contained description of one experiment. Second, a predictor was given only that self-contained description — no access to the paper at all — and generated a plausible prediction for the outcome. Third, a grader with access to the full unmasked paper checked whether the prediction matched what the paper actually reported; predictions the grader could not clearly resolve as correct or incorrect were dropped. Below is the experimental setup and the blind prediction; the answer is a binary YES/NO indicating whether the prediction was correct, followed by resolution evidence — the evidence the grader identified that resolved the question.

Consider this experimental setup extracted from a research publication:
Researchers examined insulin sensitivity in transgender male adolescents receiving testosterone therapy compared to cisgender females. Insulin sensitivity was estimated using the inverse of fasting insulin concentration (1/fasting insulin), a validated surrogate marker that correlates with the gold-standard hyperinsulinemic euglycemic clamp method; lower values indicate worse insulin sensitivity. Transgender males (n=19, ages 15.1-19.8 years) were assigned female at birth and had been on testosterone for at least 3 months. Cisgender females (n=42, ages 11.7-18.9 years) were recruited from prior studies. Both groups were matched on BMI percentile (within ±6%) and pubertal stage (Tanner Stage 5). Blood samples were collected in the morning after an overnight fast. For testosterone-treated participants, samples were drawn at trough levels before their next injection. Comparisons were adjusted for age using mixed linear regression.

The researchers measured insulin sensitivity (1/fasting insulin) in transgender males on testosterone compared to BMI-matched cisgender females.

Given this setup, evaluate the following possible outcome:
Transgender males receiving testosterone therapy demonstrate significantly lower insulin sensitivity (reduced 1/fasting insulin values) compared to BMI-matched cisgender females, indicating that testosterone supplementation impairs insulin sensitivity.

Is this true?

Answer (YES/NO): NO